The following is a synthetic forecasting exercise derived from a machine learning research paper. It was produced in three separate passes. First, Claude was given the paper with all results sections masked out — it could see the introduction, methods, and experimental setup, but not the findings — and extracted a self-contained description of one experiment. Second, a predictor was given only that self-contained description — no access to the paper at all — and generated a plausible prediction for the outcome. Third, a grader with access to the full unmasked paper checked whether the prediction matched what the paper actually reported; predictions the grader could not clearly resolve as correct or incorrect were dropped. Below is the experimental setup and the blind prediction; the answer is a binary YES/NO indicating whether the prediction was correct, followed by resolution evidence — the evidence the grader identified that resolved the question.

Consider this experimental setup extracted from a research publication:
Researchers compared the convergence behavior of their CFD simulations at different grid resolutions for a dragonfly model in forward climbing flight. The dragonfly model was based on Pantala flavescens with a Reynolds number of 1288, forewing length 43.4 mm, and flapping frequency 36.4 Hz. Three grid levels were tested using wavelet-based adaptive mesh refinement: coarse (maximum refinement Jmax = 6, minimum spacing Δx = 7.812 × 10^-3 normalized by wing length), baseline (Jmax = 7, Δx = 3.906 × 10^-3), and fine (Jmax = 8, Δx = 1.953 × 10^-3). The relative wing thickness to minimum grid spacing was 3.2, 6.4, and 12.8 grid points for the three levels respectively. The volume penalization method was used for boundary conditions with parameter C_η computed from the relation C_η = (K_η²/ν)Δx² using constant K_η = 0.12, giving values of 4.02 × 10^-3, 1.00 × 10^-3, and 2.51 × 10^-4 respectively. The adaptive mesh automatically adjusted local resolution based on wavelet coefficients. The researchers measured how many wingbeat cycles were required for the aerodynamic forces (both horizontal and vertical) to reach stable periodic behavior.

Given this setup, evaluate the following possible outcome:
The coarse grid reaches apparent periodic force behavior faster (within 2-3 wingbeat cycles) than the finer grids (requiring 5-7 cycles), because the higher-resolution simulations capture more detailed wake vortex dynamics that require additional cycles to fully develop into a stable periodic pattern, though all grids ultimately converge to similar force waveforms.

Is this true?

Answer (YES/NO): NO